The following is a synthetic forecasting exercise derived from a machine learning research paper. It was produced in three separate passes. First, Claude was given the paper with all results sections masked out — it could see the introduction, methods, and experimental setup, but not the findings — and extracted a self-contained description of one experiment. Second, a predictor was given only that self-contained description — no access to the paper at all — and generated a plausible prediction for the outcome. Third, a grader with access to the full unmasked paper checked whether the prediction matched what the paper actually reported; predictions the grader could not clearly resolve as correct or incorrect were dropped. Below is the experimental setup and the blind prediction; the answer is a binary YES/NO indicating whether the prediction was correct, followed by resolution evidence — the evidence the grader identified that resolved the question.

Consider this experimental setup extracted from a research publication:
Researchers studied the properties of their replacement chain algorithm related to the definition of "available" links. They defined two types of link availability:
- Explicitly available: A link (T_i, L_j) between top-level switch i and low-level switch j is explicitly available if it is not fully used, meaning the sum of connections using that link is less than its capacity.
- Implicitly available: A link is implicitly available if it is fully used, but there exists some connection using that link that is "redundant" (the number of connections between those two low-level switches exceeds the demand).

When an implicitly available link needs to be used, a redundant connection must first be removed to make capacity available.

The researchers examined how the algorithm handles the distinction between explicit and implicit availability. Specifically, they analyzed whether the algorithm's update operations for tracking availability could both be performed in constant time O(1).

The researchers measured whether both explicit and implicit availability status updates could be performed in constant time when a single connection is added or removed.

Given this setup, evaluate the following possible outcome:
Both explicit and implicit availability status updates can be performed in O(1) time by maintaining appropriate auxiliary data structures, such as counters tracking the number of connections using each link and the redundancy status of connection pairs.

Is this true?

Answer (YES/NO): NO